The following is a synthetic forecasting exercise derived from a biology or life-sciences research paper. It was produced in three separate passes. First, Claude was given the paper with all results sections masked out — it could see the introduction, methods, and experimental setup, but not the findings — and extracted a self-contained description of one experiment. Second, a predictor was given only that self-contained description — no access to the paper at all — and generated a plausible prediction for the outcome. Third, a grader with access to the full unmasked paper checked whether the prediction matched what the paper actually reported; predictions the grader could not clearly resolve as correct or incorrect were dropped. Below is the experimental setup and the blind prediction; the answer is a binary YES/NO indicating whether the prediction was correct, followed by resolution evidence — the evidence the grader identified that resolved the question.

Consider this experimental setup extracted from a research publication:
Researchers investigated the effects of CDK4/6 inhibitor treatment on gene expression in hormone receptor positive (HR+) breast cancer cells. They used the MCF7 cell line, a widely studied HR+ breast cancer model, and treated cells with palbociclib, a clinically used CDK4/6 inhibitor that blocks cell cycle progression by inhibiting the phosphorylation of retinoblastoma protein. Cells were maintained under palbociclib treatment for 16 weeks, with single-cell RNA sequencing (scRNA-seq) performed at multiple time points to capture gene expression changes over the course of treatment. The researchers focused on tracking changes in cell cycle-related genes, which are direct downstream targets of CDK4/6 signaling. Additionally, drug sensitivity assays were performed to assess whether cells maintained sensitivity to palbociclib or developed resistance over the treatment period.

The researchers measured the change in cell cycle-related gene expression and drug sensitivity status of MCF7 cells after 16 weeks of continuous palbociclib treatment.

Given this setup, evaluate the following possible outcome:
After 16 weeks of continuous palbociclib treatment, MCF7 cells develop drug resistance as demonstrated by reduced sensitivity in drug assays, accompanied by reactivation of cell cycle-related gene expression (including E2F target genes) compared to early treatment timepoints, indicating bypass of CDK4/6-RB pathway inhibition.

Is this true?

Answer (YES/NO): NO